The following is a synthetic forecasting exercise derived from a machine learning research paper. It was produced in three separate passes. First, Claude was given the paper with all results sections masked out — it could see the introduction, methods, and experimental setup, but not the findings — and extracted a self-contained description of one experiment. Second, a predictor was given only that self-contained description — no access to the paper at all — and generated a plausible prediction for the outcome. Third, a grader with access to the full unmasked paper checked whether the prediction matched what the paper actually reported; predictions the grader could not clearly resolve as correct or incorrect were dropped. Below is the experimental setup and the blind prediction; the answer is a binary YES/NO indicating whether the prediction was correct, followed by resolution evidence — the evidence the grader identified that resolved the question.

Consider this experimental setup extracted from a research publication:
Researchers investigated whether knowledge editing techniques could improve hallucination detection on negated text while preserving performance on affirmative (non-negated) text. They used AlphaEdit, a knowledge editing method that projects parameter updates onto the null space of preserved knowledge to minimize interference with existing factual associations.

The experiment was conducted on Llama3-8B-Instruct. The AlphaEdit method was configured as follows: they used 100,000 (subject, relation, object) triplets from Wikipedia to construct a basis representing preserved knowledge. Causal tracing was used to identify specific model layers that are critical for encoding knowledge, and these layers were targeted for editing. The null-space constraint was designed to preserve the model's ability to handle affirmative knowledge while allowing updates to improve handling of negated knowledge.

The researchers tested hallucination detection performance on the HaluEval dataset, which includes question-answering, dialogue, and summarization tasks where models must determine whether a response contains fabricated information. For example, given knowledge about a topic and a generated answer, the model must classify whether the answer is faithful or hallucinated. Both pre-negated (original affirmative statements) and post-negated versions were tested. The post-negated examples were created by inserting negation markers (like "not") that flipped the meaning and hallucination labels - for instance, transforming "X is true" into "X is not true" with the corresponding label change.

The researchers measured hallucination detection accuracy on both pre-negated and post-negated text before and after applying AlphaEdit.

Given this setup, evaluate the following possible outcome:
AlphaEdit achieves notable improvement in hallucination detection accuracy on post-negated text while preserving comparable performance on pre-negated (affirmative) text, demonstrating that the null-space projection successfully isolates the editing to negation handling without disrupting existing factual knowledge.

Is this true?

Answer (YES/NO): NO